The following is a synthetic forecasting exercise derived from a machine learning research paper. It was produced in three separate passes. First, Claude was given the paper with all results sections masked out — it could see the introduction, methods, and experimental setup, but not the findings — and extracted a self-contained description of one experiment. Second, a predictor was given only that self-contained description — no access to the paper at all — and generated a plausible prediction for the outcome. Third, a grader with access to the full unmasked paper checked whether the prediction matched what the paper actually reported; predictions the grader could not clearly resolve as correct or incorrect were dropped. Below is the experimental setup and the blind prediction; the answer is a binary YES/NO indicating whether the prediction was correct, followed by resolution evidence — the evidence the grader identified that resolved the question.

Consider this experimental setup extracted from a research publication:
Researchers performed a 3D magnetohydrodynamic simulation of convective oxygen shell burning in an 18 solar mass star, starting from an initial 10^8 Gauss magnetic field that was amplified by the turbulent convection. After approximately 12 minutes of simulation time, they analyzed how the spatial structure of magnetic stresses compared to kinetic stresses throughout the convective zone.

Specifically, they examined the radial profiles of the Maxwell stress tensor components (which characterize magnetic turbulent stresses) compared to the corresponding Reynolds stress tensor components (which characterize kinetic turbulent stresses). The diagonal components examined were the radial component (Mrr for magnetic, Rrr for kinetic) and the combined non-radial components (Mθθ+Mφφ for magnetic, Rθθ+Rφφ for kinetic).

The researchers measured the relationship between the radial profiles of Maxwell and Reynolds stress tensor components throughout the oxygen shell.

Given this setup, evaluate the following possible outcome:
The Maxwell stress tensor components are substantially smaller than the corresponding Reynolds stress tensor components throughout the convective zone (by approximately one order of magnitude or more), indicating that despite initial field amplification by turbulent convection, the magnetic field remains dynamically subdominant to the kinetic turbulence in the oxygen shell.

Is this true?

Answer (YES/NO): YES